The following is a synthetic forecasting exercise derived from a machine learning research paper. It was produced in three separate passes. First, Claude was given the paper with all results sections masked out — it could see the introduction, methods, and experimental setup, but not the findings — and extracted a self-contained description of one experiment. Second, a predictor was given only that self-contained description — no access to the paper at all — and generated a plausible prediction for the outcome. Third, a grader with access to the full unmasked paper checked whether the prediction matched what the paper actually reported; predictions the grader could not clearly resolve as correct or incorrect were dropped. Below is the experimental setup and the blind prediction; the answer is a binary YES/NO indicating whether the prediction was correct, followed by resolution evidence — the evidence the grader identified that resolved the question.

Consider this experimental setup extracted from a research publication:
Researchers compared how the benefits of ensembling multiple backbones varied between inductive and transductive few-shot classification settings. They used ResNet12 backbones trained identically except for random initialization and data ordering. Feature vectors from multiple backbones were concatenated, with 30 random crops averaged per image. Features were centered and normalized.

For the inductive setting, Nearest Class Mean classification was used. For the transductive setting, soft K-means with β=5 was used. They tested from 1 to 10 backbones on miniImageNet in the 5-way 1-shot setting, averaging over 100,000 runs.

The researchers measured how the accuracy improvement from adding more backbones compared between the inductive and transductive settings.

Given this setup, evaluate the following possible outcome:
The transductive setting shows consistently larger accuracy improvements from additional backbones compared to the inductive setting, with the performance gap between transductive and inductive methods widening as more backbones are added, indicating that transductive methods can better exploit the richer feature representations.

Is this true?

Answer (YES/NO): NO